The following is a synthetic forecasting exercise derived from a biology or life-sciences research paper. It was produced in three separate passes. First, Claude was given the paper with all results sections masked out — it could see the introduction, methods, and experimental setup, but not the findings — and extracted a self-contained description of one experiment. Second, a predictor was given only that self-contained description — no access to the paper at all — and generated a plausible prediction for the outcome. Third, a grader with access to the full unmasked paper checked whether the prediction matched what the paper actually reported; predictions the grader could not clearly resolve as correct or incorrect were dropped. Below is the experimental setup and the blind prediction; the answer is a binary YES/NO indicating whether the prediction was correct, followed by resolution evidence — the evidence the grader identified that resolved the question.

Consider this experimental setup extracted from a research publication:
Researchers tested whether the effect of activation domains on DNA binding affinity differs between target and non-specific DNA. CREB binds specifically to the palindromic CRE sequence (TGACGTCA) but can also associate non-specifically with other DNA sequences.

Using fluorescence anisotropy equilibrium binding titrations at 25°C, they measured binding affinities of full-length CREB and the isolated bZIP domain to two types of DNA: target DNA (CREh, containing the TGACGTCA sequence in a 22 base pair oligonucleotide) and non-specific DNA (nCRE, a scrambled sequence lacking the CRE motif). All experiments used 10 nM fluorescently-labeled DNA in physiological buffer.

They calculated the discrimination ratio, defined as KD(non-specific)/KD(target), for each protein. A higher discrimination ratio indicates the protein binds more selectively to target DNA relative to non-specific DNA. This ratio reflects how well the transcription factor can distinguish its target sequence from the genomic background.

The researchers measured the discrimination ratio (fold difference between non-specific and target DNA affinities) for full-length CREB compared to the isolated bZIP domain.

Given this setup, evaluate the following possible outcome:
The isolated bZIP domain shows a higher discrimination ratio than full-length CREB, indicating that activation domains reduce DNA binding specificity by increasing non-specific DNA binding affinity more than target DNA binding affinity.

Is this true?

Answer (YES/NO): NO